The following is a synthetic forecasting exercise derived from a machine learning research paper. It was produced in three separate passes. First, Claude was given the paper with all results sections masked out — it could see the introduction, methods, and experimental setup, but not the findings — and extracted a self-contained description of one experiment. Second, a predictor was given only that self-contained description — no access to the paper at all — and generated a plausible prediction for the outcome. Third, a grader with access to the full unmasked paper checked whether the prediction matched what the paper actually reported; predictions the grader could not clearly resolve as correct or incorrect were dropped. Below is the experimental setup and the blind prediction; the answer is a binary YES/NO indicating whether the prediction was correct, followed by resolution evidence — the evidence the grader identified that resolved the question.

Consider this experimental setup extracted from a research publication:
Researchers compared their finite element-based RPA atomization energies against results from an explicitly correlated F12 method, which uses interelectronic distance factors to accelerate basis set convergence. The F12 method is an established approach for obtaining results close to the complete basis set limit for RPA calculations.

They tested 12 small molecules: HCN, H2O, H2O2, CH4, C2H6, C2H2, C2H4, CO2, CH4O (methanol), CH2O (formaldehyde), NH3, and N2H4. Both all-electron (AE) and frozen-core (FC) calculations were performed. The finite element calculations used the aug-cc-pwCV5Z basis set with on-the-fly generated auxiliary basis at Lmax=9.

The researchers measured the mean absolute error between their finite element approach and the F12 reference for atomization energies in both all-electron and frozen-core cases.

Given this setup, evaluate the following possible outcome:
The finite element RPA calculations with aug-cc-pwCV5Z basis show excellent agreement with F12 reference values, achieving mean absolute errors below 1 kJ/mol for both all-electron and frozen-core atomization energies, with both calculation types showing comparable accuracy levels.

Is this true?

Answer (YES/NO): YES